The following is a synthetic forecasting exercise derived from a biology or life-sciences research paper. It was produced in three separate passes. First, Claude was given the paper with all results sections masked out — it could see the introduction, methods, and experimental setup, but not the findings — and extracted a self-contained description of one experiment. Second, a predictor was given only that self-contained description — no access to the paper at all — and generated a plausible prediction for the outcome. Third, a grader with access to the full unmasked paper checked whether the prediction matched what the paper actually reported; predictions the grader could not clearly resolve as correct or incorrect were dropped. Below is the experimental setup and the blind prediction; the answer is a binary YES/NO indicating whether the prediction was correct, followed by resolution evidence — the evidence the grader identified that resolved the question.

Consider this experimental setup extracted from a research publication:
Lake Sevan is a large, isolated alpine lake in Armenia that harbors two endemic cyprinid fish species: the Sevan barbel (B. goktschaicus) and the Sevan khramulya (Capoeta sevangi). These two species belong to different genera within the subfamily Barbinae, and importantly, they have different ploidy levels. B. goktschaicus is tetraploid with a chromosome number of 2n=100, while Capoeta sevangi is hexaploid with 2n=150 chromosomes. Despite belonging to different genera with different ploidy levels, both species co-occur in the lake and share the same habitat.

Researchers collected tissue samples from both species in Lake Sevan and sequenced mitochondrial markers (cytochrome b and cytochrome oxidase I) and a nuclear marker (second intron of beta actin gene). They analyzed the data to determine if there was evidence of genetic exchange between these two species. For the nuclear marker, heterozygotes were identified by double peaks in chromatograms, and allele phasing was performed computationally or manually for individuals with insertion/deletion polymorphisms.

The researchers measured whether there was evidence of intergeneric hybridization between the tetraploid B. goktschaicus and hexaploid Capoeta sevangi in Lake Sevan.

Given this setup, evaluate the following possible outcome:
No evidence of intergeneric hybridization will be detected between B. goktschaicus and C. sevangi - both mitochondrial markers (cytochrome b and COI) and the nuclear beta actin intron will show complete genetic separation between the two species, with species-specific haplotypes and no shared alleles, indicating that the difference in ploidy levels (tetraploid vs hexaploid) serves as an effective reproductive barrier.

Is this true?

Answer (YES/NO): NO